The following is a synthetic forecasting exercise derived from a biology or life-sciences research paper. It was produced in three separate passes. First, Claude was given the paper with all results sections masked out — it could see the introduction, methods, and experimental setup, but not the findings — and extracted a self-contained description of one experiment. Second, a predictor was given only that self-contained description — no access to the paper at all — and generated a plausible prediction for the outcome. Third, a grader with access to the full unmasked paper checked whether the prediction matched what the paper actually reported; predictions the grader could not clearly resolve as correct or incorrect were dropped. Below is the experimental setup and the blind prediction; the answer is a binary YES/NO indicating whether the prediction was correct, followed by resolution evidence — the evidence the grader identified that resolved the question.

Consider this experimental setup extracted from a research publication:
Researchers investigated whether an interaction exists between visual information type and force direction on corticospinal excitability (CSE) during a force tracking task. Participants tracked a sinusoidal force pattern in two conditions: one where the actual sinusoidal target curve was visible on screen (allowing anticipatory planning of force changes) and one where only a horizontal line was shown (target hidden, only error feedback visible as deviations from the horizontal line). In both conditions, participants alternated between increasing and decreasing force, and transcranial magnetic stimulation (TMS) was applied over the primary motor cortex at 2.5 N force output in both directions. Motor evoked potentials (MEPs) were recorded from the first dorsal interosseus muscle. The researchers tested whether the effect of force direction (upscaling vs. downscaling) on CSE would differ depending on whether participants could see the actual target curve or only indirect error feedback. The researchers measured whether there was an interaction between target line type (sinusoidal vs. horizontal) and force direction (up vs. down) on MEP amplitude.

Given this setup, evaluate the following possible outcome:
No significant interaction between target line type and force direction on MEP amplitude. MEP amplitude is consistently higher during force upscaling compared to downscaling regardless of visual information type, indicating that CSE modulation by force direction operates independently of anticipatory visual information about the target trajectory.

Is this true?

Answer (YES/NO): NO